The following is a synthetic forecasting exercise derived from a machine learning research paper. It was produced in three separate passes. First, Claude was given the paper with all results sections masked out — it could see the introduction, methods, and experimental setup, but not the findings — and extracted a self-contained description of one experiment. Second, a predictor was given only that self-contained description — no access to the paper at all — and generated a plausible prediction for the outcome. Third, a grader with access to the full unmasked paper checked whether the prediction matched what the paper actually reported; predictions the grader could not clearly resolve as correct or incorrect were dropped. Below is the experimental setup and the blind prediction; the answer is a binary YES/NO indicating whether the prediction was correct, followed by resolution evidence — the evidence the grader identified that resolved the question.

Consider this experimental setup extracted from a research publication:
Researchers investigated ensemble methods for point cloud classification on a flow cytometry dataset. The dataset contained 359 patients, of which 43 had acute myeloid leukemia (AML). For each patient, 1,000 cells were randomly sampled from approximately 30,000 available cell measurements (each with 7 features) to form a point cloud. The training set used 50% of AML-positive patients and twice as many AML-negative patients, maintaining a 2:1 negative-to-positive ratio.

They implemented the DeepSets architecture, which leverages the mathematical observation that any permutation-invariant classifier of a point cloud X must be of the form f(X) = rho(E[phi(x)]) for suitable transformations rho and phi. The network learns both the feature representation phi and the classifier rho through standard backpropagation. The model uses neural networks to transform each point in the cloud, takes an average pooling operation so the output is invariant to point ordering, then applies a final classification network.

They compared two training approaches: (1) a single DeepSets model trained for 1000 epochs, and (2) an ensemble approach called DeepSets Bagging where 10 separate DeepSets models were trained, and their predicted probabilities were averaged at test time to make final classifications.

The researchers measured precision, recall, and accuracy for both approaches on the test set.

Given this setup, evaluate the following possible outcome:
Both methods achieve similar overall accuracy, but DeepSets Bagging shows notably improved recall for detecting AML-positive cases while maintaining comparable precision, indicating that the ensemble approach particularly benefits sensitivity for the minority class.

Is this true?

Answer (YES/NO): NO